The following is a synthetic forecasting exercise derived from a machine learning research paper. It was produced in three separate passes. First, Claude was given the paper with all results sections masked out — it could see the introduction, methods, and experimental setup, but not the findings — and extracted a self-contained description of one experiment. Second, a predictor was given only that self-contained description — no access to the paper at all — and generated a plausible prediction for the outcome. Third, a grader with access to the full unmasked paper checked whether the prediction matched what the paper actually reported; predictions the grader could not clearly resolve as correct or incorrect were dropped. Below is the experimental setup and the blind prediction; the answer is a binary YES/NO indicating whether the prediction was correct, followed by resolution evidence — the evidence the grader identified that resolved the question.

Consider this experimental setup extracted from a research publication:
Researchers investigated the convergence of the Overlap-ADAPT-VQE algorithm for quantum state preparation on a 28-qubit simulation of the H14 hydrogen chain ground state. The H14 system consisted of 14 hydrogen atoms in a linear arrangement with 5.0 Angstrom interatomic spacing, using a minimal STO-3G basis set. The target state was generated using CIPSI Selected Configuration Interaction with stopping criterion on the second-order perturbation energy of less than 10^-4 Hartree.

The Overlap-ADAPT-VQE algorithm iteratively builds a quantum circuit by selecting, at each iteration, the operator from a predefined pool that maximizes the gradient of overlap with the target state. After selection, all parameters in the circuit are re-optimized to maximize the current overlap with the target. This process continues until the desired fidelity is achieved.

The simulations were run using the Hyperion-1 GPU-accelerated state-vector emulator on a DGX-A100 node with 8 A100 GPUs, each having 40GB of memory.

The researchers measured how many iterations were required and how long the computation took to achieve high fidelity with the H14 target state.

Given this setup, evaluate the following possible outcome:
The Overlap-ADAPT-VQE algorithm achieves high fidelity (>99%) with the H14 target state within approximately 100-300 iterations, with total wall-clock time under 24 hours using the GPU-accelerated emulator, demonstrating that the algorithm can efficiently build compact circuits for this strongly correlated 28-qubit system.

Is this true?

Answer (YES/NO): NO